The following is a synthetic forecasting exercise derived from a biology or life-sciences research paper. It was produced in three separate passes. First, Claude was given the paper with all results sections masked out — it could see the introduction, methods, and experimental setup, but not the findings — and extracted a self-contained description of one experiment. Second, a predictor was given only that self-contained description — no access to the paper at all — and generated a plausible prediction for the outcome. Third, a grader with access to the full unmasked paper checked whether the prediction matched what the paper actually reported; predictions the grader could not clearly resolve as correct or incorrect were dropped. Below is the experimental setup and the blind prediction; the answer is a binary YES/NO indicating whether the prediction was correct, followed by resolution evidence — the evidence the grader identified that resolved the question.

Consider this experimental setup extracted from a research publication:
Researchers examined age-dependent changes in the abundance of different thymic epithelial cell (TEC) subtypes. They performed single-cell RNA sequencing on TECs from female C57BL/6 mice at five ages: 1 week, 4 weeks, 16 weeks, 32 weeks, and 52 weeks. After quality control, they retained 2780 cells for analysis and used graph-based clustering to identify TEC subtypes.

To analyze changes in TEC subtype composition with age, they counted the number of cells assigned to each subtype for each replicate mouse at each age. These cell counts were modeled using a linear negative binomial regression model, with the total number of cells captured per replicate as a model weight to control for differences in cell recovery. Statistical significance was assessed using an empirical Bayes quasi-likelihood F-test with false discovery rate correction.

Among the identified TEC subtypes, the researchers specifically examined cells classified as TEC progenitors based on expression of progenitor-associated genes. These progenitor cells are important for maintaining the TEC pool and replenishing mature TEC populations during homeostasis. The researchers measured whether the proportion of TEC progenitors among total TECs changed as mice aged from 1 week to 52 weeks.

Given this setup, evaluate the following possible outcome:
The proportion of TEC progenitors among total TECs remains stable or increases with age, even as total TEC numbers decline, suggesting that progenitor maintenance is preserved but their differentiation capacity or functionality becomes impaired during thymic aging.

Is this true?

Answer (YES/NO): YES